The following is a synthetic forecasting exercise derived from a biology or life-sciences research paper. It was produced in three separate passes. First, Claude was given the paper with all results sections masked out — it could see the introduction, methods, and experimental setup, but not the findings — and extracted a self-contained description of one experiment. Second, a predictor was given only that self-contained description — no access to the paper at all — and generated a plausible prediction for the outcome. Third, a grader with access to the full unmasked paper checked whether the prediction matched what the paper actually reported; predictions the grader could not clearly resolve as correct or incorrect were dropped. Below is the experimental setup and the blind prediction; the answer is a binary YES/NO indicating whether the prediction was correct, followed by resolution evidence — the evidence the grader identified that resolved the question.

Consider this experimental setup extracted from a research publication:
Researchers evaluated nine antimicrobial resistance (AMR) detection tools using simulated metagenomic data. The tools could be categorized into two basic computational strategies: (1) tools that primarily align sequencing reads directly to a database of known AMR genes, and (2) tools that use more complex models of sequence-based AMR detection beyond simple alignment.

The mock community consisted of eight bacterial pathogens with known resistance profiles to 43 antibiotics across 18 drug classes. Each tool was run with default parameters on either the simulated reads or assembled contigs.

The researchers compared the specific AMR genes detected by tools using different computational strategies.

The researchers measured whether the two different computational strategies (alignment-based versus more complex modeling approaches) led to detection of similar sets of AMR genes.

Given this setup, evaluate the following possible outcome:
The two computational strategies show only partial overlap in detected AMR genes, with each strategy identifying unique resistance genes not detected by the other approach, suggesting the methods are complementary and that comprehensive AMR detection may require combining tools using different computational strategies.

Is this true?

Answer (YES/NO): YES